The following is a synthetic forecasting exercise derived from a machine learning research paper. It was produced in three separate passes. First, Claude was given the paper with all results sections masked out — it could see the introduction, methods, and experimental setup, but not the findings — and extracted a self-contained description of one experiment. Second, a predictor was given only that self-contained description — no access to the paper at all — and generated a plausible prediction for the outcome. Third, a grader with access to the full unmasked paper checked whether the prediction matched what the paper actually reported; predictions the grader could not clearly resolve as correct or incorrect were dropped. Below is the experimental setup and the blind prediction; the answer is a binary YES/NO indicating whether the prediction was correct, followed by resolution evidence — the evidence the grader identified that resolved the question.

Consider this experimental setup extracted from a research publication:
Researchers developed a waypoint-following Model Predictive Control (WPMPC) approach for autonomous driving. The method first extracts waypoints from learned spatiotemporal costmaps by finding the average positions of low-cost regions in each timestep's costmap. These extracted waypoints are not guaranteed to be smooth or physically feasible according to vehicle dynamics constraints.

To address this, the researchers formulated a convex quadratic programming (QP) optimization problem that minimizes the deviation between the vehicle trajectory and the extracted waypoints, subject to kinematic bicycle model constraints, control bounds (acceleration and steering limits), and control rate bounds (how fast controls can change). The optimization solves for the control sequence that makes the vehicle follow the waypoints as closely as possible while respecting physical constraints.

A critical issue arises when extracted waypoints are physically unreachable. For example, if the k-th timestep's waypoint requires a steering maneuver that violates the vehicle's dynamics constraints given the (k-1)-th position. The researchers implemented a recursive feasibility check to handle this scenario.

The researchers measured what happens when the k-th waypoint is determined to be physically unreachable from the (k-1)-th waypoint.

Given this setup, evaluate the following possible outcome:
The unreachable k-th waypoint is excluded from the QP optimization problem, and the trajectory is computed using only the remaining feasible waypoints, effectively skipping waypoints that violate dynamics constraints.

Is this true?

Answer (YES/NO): NO